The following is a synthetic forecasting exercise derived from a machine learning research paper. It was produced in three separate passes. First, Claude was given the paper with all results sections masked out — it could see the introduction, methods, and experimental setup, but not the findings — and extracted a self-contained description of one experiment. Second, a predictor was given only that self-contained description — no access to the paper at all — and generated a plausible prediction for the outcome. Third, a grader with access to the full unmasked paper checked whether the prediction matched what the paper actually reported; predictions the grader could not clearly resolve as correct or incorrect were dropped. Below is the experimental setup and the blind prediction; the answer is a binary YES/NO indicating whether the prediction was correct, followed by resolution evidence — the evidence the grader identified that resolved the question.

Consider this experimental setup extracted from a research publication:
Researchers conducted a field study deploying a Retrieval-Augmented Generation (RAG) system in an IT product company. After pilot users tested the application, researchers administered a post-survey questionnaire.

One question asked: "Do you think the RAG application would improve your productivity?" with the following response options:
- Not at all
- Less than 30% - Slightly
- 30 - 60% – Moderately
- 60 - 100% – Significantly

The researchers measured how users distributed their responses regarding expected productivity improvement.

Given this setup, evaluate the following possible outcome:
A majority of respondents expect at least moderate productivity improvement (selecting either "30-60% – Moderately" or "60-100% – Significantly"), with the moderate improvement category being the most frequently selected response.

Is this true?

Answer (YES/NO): NO